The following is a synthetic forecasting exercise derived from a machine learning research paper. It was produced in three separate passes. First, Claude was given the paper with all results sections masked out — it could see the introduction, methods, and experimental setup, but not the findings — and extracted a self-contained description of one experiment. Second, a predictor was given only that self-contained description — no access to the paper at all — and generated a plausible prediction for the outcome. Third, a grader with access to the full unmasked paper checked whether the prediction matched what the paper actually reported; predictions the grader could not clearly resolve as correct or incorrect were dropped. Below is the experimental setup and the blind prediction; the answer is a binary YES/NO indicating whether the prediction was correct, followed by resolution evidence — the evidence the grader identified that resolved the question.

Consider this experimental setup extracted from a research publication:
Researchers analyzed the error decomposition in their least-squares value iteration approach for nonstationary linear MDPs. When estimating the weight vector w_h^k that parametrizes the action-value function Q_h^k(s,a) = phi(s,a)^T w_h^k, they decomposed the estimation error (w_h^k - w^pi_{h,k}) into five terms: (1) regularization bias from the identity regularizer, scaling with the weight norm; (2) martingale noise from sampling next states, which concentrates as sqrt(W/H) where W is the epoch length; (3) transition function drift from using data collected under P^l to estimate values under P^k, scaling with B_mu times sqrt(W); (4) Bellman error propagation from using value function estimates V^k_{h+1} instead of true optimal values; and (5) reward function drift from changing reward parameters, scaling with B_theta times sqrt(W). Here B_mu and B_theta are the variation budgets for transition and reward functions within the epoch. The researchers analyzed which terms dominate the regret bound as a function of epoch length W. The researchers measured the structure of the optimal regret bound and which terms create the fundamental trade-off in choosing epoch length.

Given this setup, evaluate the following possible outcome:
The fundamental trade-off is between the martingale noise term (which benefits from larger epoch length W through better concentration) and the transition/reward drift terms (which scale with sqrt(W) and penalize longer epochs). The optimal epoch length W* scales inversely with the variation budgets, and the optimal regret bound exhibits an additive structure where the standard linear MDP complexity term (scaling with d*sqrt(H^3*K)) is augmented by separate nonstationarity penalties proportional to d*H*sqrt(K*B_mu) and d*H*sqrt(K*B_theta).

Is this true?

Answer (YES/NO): NO